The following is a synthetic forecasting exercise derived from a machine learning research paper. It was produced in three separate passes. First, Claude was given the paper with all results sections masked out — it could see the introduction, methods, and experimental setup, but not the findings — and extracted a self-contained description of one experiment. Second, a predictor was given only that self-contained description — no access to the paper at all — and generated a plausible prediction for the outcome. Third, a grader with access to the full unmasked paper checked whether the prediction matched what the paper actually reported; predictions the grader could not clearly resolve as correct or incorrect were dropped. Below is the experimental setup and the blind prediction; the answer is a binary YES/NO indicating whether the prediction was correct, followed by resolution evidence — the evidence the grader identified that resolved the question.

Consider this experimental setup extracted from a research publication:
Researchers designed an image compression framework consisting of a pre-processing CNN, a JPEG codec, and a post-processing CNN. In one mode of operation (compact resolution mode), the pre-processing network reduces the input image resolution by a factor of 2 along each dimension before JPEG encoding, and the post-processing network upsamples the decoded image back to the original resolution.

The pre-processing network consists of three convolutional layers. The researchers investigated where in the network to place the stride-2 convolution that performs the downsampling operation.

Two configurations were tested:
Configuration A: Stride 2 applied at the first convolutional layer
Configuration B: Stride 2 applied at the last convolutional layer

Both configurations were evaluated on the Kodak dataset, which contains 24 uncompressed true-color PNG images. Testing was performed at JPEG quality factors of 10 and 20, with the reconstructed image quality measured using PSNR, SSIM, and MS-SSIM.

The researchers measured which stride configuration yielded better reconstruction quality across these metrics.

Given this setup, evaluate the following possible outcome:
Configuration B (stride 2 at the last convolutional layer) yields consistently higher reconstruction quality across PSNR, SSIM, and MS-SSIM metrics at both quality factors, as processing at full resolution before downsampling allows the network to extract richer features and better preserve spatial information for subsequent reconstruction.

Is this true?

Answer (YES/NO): NO